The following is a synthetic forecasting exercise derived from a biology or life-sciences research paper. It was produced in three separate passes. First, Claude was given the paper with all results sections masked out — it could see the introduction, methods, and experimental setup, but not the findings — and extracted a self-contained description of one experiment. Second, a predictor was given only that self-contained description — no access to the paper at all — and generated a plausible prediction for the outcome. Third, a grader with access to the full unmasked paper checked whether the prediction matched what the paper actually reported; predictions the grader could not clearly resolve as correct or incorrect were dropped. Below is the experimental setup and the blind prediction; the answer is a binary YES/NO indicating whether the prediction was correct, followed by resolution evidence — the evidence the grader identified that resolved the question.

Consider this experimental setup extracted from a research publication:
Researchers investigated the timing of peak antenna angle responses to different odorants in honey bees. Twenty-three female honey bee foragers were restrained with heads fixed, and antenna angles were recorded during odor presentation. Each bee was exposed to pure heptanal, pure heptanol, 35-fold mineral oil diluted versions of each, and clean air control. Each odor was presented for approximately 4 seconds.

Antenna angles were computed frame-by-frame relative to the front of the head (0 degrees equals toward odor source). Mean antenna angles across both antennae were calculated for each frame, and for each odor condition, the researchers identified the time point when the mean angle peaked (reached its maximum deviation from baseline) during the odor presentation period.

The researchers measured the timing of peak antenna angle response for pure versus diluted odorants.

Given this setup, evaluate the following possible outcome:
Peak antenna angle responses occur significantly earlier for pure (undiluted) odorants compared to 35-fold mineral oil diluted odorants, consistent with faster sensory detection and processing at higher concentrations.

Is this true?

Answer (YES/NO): NO